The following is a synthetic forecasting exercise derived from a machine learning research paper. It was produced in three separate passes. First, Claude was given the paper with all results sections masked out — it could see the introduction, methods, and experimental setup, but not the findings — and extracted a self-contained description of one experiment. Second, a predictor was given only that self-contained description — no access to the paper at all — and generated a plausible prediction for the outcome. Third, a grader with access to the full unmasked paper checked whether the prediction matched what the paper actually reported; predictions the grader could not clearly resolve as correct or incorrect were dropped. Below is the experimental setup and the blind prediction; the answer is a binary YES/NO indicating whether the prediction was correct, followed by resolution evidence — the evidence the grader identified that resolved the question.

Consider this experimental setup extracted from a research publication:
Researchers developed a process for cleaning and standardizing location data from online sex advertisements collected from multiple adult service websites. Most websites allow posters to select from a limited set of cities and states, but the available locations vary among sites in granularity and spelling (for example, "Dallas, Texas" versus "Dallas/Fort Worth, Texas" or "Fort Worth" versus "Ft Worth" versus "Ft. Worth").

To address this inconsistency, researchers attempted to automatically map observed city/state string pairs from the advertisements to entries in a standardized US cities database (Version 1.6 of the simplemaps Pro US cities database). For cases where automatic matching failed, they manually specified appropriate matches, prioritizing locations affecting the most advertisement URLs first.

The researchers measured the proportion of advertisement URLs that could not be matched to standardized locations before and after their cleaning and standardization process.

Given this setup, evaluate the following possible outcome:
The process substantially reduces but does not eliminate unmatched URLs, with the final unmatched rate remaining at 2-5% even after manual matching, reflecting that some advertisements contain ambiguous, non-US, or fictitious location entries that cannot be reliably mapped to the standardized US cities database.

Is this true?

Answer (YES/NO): NO